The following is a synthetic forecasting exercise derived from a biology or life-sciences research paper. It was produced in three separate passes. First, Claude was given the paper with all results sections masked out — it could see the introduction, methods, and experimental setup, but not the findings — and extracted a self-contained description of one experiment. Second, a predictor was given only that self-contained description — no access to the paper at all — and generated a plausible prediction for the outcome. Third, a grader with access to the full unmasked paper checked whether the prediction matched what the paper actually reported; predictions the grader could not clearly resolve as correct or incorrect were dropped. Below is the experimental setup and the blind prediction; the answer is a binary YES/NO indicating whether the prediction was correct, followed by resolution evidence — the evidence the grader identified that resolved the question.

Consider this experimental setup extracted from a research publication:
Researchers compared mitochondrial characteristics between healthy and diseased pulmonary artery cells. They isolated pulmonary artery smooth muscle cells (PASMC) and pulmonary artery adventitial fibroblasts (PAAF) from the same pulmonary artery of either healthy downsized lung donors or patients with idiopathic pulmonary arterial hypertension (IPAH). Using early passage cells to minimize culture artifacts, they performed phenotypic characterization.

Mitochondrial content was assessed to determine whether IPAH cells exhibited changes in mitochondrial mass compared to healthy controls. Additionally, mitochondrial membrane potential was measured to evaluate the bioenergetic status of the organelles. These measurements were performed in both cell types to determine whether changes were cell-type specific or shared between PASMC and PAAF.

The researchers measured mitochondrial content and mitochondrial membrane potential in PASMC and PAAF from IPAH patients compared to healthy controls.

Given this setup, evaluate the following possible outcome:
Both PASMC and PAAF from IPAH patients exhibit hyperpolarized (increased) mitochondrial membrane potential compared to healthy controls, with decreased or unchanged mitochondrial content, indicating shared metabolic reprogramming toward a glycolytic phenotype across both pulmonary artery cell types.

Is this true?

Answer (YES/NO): YES